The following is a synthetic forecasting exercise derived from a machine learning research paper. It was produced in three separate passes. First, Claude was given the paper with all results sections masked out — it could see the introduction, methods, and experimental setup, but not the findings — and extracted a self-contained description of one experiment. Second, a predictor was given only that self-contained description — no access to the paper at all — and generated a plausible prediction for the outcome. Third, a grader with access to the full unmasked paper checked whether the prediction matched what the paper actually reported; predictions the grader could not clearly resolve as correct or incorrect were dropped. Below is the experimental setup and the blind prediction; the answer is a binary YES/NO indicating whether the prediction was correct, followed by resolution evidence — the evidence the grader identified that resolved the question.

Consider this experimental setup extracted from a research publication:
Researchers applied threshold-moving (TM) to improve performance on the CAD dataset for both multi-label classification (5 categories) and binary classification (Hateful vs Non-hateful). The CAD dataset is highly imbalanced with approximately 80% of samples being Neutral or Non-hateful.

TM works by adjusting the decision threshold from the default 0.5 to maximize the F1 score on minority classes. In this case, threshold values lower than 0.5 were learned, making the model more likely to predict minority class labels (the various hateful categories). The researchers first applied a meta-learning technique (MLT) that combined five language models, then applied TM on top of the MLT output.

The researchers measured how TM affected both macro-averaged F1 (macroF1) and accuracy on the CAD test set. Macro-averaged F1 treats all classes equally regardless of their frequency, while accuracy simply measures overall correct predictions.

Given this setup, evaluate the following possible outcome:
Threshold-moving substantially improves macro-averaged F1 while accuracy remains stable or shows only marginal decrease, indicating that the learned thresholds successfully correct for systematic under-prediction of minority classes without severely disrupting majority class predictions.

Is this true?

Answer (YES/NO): NO